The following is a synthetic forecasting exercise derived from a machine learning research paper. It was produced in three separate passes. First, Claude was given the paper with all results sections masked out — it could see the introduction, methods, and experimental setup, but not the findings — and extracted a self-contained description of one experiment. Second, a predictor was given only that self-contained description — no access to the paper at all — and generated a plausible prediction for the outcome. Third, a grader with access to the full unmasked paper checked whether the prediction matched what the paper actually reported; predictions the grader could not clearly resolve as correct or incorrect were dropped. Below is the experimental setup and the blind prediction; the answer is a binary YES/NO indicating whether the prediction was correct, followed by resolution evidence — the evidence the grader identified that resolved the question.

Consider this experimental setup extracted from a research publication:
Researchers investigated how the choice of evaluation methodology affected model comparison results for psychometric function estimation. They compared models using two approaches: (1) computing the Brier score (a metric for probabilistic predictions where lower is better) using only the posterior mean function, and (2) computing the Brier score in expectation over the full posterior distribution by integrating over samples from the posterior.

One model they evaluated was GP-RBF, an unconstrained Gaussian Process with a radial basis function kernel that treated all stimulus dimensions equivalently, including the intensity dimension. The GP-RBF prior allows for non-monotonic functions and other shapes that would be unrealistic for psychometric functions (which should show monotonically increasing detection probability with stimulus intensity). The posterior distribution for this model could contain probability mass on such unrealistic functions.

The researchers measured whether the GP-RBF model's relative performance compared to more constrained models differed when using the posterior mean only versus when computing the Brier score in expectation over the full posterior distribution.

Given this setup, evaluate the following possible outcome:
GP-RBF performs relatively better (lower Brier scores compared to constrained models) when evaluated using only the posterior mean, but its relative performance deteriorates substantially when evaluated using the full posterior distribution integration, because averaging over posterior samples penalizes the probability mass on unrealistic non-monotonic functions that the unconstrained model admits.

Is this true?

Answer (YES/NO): YES